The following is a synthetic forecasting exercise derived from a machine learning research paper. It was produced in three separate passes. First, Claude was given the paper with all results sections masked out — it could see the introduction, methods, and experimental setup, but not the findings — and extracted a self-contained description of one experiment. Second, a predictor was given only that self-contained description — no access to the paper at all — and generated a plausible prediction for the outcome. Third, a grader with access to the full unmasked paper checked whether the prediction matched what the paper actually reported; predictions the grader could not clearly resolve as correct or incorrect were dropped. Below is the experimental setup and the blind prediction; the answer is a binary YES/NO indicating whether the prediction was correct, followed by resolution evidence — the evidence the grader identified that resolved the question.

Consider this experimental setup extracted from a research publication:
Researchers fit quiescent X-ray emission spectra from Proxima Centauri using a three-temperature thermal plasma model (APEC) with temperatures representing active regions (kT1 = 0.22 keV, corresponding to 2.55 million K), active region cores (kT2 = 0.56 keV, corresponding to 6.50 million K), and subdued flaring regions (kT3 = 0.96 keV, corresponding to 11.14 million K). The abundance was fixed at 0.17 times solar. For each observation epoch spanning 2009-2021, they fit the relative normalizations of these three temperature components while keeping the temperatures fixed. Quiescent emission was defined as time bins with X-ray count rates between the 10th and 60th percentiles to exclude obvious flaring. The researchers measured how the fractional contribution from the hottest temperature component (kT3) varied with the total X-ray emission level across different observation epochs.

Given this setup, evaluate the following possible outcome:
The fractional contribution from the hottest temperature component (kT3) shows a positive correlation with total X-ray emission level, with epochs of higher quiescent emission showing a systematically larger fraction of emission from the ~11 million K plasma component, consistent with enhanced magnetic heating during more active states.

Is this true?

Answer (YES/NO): YES